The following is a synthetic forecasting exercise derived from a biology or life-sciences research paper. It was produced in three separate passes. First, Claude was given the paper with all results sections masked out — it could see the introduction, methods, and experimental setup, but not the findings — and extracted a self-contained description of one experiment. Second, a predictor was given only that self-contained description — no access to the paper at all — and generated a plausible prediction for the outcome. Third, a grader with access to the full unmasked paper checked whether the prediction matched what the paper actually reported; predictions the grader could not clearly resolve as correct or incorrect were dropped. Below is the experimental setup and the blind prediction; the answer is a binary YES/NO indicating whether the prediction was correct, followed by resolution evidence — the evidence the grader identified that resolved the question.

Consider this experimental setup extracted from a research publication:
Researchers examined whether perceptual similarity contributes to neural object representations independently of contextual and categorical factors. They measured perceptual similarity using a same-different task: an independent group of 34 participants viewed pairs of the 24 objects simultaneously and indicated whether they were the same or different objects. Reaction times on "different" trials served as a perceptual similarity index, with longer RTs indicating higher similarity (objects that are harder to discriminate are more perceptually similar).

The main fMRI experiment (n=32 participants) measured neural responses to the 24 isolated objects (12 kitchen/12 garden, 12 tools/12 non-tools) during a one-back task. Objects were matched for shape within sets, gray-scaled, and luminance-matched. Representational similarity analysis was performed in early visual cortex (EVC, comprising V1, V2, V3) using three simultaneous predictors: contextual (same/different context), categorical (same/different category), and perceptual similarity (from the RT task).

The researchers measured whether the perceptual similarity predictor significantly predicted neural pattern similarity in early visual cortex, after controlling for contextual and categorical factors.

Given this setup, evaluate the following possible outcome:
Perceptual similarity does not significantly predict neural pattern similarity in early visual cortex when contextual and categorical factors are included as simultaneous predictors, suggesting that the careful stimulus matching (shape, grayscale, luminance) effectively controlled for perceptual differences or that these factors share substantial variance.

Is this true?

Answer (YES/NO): NO